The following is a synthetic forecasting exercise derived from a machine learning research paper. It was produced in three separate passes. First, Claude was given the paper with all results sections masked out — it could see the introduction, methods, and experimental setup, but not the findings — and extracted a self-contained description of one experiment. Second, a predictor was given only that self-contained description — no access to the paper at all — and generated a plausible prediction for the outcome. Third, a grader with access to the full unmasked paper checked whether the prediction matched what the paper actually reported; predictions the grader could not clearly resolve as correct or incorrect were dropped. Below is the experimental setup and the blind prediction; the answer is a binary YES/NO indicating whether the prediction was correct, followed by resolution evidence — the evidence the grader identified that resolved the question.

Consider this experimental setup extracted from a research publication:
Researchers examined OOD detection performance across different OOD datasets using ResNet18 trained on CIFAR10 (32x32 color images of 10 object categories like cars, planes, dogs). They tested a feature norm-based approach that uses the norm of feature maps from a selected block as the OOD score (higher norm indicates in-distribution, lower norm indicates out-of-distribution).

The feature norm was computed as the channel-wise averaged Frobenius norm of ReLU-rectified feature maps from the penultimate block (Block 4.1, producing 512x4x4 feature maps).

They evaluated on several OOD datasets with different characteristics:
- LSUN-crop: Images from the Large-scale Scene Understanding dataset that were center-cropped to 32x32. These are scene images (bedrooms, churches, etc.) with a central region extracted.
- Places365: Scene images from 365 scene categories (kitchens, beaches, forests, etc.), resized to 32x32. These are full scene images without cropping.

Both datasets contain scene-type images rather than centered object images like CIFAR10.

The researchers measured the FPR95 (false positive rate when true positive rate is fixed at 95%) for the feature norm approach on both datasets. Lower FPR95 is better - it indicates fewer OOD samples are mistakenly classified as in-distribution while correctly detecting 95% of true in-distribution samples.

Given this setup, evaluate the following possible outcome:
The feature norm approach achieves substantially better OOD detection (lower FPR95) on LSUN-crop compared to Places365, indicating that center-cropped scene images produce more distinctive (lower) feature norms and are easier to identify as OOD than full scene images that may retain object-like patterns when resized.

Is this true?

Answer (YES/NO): YES